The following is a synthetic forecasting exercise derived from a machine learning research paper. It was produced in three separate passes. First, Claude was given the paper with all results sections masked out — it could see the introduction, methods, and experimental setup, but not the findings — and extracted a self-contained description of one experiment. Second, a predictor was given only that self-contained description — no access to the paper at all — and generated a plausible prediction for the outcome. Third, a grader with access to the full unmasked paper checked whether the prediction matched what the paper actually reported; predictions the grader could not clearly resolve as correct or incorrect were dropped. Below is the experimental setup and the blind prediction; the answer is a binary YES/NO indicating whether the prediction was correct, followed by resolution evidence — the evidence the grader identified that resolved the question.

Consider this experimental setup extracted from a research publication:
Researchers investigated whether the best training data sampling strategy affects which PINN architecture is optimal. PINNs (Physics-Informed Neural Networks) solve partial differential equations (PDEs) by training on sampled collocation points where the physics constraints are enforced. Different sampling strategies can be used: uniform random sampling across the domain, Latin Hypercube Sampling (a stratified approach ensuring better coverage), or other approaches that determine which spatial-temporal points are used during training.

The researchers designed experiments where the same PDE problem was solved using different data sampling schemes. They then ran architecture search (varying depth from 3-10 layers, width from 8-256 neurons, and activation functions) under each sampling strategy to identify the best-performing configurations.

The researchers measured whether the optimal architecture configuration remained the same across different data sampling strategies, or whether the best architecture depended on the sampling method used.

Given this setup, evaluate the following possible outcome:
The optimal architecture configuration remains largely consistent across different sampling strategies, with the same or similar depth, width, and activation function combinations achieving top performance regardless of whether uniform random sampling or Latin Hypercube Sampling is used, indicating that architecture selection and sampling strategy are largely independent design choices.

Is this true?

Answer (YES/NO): NO